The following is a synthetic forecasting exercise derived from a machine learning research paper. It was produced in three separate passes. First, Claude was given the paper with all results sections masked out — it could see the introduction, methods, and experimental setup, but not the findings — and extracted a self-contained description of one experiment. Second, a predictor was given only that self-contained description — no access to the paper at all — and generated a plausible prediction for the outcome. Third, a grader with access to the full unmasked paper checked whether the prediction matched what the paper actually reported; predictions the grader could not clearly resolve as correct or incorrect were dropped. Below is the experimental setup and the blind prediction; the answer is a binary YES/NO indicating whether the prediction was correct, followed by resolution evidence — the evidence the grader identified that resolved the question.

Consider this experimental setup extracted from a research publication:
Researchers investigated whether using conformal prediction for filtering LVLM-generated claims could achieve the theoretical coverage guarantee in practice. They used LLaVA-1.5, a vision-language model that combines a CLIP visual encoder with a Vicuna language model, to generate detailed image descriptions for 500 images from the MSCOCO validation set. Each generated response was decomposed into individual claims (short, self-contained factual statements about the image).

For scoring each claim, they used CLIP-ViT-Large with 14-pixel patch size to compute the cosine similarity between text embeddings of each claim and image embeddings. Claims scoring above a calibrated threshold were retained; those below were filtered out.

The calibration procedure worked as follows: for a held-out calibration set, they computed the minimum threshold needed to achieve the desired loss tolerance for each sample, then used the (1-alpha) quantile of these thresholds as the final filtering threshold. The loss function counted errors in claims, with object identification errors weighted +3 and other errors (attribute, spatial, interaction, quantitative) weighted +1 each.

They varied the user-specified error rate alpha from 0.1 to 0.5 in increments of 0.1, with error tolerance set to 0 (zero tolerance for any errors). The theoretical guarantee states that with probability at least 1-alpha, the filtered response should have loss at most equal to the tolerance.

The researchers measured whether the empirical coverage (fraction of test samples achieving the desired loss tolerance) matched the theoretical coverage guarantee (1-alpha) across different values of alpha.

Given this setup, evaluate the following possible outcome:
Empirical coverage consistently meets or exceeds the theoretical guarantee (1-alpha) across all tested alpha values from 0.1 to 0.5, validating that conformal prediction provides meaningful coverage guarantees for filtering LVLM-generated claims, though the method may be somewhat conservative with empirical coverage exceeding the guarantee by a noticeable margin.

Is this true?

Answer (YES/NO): NO